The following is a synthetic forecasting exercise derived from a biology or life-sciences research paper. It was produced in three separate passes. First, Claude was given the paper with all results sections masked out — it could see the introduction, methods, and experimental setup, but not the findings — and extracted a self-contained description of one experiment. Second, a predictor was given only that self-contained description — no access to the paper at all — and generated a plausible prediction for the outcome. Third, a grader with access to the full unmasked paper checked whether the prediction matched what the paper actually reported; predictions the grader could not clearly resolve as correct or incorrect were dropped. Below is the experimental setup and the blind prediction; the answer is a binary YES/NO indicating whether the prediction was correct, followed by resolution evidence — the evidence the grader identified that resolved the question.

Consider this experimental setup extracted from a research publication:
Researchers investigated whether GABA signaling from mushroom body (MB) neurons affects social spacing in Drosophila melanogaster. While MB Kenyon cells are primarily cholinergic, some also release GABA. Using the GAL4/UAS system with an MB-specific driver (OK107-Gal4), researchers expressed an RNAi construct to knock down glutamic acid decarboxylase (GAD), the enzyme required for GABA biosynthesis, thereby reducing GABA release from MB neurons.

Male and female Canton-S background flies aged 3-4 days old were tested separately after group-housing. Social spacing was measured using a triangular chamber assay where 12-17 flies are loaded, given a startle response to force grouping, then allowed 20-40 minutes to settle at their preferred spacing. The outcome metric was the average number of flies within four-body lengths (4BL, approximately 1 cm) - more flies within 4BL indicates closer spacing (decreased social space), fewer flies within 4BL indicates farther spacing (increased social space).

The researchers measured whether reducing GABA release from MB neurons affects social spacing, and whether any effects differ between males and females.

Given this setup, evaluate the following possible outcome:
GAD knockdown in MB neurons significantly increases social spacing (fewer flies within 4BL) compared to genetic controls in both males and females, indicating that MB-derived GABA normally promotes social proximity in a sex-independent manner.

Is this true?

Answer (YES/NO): NO